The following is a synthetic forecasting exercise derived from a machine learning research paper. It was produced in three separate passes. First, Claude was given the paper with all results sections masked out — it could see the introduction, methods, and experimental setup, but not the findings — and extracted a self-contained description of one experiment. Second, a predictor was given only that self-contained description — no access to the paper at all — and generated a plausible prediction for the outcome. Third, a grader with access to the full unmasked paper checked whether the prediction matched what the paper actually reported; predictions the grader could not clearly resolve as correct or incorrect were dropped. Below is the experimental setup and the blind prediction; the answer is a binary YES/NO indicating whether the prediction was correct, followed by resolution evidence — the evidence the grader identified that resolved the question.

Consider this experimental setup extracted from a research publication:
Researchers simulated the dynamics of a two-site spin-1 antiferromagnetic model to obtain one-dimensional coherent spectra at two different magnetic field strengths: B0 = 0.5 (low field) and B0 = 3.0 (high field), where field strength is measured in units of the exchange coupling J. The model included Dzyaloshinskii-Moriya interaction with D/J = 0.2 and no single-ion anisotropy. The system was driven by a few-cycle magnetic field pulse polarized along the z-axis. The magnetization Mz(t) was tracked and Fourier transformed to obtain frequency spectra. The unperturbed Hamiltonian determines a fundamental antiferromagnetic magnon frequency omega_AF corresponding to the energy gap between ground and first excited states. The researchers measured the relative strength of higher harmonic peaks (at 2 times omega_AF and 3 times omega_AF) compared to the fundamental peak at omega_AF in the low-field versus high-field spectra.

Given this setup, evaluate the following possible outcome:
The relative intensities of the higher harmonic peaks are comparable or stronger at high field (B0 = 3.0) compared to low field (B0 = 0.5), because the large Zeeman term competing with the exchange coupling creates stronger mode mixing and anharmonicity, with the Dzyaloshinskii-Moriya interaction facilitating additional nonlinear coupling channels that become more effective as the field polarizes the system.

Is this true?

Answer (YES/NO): YES